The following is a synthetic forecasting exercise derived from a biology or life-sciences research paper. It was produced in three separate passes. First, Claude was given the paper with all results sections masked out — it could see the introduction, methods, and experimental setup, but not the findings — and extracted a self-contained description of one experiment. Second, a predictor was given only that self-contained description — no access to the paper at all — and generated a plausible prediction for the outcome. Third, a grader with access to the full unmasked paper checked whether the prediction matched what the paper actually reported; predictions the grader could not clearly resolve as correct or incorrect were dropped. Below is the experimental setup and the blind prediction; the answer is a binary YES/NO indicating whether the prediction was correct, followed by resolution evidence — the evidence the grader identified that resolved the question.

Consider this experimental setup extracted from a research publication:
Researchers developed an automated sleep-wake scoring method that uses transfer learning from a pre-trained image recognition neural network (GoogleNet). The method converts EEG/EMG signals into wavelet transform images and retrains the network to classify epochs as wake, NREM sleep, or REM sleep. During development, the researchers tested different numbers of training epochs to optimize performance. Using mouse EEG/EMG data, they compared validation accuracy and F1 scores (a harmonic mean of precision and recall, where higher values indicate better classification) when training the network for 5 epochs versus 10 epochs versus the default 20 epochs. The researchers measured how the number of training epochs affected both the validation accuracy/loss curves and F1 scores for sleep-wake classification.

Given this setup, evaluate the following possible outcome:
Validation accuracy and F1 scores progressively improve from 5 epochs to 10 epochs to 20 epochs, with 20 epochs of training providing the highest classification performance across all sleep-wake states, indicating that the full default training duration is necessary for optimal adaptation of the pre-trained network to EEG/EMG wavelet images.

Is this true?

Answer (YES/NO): NO